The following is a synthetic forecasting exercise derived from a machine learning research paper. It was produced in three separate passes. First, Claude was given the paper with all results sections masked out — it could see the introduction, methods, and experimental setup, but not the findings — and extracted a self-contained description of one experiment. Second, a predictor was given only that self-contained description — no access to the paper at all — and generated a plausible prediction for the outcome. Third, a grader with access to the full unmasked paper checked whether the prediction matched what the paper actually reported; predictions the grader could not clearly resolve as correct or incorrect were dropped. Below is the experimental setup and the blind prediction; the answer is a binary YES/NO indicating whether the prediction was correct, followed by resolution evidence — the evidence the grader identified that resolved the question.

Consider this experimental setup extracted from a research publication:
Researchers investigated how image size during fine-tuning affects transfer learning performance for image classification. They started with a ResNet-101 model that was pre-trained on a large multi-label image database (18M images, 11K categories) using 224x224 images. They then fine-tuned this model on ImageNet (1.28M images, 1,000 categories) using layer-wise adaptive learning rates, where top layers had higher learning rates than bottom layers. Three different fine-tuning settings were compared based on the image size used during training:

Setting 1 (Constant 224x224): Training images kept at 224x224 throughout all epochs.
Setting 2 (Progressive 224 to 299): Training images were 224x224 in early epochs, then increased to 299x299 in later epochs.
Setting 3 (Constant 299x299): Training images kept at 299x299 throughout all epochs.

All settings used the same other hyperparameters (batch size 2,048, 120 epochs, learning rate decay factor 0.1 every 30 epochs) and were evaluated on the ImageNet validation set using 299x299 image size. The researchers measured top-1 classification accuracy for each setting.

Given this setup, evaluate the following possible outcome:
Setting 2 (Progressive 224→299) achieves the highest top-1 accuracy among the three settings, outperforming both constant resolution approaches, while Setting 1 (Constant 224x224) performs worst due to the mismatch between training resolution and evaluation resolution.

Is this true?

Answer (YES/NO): YES